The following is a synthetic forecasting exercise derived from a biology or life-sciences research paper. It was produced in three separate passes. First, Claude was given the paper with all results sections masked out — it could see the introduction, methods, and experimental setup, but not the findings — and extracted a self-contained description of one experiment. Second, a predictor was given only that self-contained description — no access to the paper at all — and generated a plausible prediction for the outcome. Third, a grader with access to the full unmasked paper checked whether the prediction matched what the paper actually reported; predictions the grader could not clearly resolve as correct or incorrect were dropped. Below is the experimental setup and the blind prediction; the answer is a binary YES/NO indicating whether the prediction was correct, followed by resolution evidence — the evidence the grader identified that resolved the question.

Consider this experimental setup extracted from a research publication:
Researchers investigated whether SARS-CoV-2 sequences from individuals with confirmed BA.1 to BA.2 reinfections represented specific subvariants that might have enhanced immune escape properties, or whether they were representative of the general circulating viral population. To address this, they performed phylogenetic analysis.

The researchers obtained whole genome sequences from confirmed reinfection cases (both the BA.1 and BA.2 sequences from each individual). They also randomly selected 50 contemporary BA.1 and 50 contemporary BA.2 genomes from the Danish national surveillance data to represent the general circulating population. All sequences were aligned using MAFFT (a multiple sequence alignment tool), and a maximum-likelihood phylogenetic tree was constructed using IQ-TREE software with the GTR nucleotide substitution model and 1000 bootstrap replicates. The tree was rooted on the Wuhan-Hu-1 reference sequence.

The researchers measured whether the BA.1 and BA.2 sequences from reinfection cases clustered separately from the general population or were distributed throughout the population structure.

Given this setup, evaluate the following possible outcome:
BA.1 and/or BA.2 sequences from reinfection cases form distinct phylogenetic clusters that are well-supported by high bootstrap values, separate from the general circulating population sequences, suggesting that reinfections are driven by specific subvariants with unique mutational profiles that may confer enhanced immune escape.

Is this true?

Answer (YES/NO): NO